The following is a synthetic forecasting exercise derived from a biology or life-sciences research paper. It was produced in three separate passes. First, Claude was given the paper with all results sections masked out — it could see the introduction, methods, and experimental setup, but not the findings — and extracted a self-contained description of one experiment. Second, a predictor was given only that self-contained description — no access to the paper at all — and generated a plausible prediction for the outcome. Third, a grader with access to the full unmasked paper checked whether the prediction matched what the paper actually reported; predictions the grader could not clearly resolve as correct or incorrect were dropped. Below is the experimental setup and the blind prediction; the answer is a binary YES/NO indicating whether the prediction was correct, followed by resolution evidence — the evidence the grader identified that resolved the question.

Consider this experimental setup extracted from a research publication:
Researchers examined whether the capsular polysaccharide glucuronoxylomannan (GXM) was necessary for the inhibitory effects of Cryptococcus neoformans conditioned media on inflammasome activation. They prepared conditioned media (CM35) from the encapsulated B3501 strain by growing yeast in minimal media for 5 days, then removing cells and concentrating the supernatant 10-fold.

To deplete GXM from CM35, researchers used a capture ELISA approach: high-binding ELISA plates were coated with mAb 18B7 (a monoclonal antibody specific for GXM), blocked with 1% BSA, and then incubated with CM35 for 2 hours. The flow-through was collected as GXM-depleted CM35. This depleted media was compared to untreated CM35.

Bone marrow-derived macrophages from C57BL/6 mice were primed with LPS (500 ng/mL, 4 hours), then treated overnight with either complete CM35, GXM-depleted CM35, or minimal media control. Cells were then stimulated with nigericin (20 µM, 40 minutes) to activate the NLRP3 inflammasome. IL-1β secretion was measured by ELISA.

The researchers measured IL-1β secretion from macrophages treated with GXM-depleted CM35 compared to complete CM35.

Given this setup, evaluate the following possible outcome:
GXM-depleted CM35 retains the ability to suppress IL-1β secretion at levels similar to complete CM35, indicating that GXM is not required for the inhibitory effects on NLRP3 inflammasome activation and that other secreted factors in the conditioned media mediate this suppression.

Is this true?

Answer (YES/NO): YES